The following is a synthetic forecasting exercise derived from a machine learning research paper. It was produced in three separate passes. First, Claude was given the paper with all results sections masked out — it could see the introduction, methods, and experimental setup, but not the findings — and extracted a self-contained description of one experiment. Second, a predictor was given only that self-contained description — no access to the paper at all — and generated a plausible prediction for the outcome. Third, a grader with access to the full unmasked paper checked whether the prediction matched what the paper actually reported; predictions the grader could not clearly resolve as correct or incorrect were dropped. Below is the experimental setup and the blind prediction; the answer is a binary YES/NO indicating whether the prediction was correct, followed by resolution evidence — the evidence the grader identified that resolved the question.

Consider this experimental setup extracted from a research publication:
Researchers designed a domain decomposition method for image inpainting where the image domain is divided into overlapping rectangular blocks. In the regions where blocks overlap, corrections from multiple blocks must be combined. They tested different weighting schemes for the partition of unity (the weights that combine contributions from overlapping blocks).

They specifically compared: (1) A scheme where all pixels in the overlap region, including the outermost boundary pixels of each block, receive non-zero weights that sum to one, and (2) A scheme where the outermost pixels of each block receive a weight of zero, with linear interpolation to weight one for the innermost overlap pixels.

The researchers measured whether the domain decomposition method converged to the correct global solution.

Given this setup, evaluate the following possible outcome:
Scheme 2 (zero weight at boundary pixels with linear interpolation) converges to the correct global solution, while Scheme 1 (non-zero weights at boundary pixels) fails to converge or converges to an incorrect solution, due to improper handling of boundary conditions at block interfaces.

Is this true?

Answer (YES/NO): YES